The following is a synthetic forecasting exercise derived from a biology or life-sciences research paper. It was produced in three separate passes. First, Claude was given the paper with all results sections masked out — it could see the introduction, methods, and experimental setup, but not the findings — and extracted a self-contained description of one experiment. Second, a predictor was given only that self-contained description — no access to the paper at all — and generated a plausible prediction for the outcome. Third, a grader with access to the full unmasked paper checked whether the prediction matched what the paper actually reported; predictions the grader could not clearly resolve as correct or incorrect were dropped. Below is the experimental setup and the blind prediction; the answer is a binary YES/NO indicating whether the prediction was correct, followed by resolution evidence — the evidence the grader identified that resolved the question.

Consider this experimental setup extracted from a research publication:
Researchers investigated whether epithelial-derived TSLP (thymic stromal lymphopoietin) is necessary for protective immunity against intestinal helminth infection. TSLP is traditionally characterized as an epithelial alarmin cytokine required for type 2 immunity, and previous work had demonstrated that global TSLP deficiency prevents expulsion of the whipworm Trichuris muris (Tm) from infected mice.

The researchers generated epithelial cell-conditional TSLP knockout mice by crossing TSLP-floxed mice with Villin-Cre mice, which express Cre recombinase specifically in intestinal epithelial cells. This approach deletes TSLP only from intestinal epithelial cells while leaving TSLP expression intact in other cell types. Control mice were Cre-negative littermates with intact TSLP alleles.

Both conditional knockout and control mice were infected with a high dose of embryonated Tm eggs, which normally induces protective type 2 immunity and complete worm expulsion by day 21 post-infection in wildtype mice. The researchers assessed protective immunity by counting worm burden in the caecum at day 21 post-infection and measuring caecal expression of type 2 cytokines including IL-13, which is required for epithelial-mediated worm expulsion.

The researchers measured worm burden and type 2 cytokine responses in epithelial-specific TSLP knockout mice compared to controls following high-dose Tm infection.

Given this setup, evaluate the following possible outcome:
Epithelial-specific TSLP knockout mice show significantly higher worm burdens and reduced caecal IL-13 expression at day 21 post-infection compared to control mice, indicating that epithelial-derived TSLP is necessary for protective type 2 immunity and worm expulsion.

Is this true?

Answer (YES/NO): NO